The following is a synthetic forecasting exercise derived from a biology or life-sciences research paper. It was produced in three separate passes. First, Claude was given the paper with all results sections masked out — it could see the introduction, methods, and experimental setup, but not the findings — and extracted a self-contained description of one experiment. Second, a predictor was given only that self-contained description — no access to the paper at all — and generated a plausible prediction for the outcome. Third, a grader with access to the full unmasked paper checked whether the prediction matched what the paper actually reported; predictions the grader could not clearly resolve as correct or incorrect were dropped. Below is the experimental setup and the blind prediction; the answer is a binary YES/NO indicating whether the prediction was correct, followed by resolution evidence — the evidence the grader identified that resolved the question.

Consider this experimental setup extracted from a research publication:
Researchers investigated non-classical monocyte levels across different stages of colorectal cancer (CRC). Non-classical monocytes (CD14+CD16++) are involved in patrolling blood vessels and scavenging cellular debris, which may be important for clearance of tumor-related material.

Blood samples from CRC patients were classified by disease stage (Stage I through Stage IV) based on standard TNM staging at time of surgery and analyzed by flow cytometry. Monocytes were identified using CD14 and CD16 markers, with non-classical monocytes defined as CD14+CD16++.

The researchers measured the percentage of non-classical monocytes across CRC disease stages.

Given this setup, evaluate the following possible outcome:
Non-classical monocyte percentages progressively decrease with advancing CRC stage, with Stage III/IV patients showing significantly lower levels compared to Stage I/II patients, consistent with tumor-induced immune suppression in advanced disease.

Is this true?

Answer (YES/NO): NO